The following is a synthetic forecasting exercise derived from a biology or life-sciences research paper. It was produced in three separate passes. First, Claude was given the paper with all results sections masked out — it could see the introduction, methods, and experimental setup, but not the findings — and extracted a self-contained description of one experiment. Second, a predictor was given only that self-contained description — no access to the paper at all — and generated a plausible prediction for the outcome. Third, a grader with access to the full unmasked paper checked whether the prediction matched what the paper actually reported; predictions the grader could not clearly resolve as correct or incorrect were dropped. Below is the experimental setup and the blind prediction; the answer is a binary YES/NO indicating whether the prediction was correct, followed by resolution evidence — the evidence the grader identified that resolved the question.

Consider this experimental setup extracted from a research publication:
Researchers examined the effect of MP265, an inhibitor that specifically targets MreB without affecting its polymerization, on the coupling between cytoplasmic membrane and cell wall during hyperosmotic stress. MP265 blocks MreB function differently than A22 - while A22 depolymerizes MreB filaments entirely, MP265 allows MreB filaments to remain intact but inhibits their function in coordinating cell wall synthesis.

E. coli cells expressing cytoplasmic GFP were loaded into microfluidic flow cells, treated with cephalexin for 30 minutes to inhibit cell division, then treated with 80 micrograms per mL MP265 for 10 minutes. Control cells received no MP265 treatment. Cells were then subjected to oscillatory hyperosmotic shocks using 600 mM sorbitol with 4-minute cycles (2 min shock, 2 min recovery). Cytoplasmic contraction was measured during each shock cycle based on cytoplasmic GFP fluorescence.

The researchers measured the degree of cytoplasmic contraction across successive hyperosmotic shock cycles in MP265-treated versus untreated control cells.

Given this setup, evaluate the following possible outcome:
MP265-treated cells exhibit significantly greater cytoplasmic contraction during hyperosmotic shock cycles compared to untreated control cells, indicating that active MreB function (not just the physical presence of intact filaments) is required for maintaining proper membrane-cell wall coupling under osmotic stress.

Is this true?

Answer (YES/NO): YES